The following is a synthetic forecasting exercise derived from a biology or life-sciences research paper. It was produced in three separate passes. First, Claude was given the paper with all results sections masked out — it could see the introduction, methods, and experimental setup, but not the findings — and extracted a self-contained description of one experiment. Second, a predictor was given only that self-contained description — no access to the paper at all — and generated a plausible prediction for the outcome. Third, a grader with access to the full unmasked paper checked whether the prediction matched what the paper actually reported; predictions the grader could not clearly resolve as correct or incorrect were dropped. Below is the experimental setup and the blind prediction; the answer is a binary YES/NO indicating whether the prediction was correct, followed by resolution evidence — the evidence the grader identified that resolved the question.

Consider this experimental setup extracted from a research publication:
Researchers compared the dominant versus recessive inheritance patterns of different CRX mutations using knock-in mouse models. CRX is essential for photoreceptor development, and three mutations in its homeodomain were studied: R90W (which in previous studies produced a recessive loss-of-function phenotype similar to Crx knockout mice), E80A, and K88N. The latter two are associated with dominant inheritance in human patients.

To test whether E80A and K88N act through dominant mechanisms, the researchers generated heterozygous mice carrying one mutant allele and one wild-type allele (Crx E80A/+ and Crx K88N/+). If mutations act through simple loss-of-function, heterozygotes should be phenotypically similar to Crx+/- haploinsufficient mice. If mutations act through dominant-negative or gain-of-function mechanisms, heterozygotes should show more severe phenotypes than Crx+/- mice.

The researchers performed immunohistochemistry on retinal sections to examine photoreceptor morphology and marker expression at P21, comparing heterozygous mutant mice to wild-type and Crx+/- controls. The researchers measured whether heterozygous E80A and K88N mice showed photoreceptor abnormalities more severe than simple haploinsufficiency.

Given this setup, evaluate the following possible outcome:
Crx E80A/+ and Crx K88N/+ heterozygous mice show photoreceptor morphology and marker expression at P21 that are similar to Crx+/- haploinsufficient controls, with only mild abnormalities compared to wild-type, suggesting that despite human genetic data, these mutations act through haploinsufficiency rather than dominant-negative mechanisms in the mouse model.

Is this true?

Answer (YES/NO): NO